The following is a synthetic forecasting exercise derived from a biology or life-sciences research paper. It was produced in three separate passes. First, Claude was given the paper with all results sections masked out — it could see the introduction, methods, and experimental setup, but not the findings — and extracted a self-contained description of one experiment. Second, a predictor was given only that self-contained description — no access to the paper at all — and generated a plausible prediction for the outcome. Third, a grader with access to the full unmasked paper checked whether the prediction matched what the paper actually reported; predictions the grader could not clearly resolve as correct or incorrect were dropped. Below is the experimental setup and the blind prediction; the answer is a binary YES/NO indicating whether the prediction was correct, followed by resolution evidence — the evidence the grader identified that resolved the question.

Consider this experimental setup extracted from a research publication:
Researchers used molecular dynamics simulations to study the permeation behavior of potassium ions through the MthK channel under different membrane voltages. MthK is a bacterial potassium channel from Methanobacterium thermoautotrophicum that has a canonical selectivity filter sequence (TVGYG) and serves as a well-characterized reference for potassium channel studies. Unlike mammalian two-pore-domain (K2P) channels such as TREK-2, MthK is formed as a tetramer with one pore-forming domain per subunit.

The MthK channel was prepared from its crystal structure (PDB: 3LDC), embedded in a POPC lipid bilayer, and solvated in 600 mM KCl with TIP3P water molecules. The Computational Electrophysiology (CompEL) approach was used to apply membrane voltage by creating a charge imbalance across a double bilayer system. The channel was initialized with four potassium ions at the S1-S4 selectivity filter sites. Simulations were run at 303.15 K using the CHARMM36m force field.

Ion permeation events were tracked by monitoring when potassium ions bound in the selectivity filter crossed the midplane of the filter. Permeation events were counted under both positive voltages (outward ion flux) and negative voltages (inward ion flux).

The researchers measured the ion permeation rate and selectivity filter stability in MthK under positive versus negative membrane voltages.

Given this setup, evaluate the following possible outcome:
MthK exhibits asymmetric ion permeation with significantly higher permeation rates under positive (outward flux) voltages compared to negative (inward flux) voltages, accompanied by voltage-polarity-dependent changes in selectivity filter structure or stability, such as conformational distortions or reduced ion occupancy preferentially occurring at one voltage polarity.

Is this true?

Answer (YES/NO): NO